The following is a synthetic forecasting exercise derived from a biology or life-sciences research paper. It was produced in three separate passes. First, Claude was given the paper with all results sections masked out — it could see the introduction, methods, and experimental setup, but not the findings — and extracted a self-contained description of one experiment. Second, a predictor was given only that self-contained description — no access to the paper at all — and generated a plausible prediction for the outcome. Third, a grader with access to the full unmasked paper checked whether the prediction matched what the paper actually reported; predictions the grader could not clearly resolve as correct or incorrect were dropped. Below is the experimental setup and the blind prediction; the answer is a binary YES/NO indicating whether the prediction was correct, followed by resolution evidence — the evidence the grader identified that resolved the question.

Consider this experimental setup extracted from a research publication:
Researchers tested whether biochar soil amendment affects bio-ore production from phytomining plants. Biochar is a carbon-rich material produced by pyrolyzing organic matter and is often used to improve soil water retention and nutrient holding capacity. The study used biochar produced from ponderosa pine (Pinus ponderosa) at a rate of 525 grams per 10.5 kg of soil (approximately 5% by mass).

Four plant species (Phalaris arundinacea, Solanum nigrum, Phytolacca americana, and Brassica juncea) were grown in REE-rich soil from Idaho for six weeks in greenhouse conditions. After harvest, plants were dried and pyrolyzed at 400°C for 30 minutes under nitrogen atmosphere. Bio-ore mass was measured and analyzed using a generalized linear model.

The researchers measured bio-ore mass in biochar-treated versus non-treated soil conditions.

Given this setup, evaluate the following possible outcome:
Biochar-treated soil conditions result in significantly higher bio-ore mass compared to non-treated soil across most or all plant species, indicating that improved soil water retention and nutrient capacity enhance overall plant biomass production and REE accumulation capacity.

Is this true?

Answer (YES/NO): YES